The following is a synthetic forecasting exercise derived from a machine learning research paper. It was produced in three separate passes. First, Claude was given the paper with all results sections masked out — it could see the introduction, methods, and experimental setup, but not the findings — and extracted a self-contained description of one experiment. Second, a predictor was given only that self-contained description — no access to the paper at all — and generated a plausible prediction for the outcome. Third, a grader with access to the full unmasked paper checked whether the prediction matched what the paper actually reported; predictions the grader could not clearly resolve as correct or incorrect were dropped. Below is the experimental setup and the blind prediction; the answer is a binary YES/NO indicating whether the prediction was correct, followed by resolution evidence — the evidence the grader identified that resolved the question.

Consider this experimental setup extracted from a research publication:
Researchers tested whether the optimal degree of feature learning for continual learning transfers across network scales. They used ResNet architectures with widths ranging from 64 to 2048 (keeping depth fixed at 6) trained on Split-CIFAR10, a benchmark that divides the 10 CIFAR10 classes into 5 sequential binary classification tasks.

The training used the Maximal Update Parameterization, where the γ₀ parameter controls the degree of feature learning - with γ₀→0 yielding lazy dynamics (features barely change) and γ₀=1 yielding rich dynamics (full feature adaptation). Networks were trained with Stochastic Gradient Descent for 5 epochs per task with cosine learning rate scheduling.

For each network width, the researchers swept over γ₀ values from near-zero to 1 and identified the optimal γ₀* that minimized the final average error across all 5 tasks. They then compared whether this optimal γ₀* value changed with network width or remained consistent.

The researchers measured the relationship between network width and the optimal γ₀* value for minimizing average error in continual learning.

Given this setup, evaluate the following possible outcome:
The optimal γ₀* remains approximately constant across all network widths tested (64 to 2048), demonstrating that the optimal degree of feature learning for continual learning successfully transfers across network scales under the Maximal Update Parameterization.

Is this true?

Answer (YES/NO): YES